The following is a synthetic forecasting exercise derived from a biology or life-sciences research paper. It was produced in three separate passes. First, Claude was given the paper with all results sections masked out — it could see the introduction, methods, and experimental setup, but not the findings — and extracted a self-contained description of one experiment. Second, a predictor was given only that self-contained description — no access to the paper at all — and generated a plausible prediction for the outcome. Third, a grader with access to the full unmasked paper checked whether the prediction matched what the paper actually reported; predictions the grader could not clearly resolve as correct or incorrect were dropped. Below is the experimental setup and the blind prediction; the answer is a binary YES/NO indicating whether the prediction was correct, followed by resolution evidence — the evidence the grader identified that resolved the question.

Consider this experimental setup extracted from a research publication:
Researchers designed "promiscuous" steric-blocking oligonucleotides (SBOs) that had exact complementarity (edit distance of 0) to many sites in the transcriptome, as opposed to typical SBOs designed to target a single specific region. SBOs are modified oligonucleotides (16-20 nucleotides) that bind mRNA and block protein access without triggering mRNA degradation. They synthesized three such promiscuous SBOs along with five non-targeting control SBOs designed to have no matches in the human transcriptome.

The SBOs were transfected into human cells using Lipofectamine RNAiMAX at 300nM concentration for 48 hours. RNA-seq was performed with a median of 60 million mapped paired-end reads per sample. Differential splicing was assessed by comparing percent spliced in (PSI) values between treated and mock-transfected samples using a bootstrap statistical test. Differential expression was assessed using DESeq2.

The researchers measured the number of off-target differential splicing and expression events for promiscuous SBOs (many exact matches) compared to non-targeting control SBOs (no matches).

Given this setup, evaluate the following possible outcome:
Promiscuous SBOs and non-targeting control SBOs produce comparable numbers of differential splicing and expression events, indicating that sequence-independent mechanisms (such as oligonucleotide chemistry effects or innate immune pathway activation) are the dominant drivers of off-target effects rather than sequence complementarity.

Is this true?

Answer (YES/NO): NO